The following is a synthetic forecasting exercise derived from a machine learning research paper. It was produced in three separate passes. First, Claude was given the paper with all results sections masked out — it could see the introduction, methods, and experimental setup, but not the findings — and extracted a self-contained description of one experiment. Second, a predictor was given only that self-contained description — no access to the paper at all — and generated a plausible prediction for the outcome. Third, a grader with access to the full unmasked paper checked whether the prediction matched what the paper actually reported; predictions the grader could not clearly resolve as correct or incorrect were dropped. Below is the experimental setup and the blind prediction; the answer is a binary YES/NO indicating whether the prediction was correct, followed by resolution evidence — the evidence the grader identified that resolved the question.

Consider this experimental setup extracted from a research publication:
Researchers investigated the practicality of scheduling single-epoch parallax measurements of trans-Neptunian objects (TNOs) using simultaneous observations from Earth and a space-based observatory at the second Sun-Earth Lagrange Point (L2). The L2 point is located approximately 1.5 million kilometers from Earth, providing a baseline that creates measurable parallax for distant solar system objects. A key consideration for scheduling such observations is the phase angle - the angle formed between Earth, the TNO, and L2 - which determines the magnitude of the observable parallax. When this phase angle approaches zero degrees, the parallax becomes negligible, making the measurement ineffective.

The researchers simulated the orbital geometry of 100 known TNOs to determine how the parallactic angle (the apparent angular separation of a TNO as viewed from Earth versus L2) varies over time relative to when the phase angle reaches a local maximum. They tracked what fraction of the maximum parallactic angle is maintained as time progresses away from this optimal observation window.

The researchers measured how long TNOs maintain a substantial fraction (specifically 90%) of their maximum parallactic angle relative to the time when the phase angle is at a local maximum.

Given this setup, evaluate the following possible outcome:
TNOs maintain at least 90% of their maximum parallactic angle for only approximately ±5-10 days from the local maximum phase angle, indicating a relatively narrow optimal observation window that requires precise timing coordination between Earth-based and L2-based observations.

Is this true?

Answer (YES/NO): NO